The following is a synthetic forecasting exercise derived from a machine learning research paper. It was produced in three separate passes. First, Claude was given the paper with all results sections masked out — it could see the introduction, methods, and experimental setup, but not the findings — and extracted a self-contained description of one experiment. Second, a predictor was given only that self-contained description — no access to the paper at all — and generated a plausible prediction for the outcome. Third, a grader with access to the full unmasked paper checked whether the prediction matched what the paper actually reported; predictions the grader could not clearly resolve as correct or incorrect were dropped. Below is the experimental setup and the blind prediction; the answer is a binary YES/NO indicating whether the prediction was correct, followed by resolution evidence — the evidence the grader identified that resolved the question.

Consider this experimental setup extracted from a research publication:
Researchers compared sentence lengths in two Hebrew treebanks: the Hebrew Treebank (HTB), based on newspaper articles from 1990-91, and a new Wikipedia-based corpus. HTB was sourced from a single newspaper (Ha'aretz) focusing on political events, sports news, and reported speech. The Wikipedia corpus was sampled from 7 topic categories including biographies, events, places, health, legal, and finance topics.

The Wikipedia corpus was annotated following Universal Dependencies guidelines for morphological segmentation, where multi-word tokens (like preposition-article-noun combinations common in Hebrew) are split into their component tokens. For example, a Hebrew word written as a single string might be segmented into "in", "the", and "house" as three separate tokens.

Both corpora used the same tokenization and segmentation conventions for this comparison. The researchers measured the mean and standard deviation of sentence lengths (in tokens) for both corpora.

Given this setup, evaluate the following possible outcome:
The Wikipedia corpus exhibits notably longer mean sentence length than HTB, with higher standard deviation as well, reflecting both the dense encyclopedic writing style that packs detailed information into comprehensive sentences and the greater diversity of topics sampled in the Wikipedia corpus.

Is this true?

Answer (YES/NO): YES